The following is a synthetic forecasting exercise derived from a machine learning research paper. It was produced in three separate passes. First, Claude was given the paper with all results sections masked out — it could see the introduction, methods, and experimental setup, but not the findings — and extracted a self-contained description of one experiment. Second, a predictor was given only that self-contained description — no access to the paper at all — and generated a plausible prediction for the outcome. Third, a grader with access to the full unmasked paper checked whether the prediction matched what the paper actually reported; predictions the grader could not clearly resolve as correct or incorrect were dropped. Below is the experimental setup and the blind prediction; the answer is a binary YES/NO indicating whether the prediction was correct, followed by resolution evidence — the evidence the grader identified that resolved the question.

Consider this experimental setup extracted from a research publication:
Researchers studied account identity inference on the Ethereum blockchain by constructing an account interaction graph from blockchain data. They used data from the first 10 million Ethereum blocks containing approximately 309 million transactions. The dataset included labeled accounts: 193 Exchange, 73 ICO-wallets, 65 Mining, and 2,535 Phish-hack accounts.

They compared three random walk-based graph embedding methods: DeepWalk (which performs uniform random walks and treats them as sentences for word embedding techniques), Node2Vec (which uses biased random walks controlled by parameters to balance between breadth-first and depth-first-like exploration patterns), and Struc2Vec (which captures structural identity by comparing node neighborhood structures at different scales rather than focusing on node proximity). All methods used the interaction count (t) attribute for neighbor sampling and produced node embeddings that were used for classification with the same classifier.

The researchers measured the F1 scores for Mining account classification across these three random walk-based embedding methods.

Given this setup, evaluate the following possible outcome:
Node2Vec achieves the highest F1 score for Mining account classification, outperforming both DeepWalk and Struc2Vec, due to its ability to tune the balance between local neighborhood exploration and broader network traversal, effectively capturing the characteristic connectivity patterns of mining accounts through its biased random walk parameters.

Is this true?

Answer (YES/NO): YES